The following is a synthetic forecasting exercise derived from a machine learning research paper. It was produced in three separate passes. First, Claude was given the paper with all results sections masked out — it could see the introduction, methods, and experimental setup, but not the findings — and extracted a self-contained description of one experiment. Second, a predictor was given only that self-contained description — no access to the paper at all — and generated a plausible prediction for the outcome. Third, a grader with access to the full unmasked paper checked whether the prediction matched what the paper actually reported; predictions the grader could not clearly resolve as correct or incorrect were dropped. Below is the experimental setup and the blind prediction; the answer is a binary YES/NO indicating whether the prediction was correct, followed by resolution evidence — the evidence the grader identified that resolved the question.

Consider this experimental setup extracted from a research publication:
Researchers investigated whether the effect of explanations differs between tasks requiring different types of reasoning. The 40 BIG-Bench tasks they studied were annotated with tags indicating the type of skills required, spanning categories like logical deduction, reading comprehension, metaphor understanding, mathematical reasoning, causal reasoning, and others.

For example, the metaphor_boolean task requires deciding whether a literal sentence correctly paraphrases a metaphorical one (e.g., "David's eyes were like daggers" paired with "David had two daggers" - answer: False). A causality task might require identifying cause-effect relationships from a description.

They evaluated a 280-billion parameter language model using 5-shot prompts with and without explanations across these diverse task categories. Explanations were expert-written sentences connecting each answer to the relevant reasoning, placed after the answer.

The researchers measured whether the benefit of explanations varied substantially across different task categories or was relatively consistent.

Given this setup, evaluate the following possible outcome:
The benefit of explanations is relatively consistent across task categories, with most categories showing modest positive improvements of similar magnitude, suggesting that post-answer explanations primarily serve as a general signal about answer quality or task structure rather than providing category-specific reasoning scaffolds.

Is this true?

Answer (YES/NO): NO